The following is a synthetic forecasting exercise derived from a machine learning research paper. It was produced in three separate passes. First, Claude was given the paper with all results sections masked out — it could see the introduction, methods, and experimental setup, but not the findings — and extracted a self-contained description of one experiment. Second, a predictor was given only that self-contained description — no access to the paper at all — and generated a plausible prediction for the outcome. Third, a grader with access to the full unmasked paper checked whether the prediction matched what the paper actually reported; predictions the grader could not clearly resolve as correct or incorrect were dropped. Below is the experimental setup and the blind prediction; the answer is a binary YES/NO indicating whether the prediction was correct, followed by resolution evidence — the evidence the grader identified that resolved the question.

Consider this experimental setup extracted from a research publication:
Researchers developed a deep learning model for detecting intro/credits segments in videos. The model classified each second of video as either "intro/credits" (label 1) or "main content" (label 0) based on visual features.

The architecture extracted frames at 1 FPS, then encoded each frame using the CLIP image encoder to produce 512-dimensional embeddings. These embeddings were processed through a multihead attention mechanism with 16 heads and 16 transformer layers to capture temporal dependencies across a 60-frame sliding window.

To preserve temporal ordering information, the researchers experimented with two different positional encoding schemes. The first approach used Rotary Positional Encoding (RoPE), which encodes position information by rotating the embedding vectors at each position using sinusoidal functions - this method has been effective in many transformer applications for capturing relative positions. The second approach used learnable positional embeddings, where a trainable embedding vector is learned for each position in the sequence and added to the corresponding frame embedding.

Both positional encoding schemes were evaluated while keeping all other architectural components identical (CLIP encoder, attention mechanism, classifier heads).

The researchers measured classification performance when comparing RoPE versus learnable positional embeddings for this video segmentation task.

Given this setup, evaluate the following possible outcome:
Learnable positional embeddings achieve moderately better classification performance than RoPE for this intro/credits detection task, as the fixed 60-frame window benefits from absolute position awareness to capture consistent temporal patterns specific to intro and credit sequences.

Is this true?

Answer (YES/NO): YES